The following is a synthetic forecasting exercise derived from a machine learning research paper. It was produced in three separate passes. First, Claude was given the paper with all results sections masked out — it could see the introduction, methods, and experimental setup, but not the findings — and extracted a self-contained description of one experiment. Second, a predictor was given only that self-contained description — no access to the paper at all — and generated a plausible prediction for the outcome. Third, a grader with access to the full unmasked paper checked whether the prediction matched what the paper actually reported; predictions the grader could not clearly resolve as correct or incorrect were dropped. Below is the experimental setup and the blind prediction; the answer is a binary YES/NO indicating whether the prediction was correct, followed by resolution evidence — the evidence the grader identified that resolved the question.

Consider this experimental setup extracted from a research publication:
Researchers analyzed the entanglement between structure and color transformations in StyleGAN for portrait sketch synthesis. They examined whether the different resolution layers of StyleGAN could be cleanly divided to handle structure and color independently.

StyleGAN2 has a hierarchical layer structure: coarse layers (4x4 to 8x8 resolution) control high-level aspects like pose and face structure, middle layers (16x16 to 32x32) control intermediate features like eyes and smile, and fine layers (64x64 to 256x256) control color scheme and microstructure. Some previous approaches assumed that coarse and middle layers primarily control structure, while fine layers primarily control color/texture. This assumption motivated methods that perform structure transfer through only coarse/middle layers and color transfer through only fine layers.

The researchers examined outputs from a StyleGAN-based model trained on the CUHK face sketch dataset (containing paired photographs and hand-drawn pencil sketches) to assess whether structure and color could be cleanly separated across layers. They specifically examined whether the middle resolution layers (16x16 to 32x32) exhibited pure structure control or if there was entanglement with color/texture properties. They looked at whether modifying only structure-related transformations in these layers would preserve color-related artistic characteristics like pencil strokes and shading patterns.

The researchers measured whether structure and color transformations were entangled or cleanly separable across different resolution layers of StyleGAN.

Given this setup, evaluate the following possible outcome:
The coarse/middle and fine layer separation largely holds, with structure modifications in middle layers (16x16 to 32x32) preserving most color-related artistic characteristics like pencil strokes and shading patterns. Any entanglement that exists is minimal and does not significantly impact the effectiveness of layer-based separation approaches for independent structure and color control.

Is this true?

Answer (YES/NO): NO